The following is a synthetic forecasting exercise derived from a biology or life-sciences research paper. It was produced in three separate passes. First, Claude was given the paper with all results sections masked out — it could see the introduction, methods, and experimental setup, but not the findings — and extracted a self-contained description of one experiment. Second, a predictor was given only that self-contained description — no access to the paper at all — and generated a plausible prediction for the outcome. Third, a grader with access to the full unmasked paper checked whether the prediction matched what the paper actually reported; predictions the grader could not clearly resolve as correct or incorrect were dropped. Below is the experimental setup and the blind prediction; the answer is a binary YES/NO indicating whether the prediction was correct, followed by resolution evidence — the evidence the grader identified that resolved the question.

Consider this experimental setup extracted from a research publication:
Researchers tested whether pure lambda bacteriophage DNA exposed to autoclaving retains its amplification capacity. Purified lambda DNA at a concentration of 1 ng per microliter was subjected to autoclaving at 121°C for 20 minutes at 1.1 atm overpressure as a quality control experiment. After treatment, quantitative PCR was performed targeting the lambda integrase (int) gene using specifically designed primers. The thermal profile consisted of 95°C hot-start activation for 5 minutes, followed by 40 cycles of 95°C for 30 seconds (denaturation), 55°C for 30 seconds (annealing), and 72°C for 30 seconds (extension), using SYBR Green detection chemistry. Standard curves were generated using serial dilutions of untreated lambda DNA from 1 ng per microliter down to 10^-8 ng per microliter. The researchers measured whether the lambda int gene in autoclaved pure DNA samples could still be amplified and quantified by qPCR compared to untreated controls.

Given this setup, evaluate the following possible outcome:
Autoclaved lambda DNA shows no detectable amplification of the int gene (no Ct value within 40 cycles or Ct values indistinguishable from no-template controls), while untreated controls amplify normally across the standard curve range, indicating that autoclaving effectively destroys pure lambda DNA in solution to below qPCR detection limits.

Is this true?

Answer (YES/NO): NO